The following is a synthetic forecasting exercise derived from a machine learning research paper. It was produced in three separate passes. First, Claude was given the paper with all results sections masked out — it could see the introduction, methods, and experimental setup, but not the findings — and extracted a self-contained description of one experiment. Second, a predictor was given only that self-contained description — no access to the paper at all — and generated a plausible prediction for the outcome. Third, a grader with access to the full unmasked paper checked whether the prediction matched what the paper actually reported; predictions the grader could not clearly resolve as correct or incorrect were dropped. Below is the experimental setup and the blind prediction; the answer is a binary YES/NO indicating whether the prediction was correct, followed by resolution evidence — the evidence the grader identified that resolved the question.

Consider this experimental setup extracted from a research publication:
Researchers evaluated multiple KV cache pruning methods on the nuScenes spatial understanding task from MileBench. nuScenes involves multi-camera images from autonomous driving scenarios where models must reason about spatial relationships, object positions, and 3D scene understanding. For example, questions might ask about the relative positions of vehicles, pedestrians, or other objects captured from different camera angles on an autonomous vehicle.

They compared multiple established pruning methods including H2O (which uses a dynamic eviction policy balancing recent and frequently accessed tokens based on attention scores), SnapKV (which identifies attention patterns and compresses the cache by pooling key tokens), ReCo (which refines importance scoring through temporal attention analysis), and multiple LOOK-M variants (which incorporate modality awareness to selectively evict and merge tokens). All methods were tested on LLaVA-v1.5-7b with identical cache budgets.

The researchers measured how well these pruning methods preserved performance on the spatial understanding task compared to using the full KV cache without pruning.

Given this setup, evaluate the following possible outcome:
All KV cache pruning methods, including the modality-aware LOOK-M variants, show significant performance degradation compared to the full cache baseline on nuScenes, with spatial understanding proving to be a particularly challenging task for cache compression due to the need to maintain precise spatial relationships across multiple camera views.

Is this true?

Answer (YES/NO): NO